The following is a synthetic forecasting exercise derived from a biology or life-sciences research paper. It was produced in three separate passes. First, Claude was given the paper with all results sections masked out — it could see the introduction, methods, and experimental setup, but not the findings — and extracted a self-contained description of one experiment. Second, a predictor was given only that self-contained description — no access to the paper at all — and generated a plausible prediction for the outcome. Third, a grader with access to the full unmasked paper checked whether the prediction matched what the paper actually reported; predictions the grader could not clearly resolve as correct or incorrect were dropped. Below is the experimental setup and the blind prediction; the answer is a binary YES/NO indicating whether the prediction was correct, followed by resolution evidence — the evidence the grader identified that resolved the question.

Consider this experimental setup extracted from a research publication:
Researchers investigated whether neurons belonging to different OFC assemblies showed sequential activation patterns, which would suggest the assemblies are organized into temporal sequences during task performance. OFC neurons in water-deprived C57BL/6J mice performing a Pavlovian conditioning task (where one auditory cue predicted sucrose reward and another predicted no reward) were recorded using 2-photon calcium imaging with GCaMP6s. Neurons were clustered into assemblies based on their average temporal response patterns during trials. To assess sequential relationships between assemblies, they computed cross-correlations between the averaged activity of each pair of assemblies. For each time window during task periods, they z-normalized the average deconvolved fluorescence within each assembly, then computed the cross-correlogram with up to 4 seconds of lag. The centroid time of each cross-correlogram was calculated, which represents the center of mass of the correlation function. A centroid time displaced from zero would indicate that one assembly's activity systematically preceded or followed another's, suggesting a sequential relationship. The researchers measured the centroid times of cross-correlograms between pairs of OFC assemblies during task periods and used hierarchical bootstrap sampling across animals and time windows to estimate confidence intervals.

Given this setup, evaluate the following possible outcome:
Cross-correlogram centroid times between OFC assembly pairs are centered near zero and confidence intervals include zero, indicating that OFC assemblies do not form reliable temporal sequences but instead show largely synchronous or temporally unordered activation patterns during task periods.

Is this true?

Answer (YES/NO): NO